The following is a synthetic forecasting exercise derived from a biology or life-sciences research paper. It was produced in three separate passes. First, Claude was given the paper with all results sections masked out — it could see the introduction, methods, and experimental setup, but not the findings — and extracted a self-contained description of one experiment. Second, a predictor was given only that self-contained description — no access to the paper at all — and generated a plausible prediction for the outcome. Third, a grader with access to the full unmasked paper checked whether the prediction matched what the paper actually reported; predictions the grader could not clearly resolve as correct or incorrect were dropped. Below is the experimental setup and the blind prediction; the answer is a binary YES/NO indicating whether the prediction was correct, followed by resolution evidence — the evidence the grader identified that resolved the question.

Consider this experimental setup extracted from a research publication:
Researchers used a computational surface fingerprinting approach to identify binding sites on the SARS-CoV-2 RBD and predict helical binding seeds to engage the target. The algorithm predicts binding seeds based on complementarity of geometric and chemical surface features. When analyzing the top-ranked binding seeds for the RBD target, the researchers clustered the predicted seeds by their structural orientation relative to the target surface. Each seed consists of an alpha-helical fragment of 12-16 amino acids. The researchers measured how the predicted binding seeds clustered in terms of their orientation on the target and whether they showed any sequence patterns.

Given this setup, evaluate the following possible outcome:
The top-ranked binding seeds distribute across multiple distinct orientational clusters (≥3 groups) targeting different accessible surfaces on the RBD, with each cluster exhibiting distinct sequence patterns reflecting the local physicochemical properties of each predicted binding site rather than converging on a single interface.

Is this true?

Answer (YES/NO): NO